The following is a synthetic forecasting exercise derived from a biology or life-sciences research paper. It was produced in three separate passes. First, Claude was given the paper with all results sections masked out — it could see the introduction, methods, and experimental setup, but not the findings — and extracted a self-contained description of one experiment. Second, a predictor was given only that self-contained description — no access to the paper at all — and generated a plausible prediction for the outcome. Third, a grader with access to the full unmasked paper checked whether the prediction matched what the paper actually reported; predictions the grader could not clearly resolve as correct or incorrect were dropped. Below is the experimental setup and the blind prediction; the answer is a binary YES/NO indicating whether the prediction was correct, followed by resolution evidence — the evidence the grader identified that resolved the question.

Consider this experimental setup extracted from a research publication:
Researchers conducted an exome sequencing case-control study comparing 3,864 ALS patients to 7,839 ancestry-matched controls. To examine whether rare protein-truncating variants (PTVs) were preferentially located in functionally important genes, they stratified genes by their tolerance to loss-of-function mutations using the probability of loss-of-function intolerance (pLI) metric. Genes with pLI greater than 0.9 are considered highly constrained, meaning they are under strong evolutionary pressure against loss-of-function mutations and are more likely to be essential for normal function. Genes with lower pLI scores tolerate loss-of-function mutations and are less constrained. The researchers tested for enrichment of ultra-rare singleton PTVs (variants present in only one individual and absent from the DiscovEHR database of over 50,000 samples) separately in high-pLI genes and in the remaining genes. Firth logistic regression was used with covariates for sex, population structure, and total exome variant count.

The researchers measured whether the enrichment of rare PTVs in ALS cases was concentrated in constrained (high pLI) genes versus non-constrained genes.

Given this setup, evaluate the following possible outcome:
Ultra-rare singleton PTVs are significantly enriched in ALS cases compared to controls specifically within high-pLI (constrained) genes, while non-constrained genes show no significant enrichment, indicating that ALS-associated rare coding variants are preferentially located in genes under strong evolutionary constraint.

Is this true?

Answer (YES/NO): NO